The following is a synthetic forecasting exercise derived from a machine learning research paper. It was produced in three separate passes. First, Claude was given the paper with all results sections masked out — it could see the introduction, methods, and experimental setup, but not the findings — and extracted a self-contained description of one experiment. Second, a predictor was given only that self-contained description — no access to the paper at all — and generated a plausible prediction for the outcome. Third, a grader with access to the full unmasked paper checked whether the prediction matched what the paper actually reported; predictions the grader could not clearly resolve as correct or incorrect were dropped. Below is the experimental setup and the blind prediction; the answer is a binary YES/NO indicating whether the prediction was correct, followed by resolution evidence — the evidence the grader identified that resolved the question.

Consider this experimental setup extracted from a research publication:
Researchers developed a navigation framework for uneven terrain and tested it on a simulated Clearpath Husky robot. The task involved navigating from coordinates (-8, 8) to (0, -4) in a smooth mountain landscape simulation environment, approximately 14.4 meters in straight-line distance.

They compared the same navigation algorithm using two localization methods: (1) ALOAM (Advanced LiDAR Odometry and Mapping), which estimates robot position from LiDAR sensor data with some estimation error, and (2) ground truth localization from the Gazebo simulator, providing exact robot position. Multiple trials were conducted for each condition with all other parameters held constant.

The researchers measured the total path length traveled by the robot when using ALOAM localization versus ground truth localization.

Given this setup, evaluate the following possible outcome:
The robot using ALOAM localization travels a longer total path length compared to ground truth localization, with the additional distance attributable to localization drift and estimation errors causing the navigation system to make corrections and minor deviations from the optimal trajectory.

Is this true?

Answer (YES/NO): YES